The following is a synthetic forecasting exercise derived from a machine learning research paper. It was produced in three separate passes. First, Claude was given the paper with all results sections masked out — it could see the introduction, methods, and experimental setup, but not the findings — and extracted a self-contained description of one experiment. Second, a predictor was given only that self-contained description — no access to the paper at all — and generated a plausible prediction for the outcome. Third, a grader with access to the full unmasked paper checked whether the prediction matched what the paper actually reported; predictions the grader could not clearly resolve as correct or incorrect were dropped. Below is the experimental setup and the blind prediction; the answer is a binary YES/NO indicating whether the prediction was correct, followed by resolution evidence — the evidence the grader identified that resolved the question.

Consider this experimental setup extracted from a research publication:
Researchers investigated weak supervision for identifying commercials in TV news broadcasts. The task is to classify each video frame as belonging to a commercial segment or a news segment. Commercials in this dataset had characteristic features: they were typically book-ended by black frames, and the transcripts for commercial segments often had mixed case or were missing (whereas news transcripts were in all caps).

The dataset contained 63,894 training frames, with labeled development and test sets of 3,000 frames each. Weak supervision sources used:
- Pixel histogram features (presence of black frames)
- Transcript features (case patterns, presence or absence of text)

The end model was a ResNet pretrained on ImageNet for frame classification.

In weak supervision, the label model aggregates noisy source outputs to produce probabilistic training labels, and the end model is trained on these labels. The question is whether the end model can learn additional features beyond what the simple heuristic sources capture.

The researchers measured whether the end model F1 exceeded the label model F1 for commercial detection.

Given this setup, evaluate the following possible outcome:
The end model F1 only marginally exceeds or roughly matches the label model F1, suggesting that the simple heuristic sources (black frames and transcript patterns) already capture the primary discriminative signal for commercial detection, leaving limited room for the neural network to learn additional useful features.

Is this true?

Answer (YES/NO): NO